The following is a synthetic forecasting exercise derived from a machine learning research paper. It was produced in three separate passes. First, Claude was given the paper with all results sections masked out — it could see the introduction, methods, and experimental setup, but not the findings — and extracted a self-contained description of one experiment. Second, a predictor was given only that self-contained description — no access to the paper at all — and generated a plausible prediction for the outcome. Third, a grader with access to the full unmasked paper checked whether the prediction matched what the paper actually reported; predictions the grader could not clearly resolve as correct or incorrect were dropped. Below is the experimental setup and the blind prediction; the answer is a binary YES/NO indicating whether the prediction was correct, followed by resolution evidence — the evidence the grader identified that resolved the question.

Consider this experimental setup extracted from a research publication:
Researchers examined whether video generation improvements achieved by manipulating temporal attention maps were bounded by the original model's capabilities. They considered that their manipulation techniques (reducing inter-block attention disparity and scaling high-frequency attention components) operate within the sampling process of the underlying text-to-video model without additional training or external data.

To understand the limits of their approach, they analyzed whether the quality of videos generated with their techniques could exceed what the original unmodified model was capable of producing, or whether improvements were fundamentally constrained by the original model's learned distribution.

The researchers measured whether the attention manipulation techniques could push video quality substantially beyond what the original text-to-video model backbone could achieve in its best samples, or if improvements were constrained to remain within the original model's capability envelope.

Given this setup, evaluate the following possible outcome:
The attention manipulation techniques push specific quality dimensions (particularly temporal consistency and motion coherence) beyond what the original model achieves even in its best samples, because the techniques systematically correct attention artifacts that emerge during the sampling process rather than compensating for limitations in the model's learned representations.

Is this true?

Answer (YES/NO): NO